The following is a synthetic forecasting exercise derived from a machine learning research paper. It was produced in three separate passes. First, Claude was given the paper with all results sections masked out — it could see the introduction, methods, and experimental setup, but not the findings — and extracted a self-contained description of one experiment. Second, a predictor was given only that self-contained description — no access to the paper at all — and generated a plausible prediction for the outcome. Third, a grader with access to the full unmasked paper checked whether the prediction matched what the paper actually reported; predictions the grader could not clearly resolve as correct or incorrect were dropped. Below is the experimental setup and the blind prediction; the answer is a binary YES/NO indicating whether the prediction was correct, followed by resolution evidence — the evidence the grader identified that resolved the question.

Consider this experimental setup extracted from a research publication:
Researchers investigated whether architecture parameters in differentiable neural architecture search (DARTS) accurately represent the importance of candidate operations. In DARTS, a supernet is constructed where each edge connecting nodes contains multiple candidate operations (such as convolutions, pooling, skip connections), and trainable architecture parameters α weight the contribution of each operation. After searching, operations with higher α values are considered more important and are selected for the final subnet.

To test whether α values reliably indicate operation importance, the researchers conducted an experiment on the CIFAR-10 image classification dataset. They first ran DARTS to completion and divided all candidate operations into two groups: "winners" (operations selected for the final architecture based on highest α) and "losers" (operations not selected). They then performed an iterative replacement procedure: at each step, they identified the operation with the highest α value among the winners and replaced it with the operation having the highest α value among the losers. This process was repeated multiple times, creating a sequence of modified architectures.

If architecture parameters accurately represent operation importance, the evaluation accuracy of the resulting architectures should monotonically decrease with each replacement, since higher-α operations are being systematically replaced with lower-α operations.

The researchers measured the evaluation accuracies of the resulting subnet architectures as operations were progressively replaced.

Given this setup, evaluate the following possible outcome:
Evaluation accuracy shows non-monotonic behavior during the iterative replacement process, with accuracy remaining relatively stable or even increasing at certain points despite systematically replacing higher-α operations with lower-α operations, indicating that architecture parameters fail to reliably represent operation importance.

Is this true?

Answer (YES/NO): YES